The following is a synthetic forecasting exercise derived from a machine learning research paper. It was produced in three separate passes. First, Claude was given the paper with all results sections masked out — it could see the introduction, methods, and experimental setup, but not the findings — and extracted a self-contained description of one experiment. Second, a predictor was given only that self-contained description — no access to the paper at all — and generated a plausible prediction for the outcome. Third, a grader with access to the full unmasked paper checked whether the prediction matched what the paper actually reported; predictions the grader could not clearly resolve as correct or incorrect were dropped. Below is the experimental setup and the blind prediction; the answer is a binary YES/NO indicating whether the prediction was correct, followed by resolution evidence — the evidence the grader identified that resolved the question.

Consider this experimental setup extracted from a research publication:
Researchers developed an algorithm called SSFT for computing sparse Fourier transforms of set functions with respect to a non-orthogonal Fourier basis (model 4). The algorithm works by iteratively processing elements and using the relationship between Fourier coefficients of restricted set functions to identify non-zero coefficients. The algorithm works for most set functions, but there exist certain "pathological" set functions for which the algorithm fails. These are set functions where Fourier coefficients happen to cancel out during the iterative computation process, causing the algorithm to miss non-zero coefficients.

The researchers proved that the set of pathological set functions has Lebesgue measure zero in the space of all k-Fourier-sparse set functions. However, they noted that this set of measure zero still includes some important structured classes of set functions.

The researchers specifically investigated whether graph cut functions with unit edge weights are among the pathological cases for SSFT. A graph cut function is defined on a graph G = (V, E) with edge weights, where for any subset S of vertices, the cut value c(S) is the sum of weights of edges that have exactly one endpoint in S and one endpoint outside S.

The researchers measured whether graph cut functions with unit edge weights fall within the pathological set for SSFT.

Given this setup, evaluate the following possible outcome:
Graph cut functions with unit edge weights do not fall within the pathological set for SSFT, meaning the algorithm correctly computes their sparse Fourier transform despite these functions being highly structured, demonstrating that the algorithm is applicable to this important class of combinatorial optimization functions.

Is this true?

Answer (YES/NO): NO